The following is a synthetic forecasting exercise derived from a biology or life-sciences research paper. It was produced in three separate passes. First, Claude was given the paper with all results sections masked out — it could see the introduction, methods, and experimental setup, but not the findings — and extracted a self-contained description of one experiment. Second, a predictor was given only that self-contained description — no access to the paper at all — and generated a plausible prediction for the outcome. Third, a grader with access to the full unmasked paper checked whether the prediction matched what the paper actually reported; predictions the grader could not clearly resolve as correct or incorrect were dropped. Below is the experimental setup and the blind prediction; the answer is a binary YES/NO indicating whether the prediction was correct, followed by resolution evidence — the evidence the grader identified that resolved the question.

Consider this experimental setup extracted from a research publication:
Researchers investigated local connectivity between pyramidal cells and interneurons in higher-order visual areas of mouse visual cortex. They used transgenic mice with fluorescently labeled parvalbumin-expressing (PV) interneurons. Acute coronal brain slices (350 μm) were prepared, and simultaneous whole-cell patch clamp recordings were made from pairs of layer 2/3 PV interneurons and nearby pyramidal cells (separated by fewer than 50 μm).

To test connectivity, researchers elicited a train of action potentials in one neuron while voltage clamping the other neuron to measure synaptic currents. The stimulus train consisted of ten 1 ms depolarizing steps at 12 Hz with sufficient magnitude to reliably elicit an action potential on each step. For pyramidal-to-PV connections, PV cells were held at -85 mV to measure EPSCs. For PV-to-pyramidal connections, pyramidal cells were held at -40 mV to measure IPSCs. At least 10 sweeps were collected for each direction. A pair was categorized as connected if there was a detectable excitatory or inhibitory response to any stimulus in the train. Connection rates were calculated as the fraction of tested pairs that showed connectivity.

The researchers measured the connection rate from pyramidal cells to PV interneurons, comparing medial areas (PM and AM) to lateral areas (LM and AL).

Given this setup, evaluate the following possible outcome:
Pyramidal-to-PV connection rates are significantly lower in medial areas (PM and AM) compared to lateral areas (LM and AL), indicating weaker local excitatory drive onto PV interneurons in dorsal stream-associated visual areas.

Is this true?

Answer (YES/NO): NO